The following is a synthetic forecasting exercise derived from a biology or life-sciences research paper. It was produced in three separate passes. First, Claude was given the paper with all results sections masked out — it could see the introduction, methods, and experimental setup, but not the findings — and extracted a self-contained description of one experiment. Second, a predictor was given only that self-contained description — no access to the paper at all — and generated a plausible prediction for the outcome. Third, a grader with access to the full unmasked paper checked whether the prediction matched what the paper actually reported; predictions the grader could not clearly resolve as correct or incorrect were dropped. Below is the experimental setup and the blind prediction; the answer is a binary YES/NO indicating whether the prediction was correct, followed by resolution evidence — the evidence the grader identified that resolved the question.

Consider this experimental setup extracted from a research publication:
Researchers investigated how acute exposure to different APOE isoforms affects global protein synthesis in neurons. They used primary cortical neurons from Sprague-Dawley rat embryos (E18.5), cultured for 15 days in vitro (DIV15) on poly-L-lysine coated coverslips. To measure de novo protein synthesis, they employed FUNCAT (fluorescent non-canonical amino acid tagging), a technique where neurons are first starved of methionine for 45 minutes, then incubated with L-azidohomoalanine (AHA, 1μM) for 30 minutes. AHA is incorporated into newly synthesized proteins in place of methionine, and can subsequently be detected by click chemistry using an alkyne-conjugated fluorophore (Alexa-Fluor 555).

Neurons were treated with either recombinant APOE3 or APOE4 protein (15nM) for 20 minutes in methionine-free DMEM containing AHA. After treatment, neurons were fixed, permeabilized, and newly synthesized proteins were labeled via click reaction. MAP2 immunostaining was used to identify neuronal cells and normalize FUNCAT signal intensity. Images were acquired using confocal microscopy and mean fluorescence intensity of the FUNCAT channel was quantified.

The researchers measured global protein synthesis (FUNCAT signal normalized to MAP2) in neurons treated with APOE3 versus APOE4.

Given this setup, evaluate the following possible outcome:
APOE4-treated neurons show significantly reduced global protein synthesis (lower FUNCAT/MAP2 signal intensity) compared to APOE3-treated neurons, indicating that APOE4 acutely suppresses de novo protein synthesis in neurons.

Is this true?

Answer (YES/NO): YES